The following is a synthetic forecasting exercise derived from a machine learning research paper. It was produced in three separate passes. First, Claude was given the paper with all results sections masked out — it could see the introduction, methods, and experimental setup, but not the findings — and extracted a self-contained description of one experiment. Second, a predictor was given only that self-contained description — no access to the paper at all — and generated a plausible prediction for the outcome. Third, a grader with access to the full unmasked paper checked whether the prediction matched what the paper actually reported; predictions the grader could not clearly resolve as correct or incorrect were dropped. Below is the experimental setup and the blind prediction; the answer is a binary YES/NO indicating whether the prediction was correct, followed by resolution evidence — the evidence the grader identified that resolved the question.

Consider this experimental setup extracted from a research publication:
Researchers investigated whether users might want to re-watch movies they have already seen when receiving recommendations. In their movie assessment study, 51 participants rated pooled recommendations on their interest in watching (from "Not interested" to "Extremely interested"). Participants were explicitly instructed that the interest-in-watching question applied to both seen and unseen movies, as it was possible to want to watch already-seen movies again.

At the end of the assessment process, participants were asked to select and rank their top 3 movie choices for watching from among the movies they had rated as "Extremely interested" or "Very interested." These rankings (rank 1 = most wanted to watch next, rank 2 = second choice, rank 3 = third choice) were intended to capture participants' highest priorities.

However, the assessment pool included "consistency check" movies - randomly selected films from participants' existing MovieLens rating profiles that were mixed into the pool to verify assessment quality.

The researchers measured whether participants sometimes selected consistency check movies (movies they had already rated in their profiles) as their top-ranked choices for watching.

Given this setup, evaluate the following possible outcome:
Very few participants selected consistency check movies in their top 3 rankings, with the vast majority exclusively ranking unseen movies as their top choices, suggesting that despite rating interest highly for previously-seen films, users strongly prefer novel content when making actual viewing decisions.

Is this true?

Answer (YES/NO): NO